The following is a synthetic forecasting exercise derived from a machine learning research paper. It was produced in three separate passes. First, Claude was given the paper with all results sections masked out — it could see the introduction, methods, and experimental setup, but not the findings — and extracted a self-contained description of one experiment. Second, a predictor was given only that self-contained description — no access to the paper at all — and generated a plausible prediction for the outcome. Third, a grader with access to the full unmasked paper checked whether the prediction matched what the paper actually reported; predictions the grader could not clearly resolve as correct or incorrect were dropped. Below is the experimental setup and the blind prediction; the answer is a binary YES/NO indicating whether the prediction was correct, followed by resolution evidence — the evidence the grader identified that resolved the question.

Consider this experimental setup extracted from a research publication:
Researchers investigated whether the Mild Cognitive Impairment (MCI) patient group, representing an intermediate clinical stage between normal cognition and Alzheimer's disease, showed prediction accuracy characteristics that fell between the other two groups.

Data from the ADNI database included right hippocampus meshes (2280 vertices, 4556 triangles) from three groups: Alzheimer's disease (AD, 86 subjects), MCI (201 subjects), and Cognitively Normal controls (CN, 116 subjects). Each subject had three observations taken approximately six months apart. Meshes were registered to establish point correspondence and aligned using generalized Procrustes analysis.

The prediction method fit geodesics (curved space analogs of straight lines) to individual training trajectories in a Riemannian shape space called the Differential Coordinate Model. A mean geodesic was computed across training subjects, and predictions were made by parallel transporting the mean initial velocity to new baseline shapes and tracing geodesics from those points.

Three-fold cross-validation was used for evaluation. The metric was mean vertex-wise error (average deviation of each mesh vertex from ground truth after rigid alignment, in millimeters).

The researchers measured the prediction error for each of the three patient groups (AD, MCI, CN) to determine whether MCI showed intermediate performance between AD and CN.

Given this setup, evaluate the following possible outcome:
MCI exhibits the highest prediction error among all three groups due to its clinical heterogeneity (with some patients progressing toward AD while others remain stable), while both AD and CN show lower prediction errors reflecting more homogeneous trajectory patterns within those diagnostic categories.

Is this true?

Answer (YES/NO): NO